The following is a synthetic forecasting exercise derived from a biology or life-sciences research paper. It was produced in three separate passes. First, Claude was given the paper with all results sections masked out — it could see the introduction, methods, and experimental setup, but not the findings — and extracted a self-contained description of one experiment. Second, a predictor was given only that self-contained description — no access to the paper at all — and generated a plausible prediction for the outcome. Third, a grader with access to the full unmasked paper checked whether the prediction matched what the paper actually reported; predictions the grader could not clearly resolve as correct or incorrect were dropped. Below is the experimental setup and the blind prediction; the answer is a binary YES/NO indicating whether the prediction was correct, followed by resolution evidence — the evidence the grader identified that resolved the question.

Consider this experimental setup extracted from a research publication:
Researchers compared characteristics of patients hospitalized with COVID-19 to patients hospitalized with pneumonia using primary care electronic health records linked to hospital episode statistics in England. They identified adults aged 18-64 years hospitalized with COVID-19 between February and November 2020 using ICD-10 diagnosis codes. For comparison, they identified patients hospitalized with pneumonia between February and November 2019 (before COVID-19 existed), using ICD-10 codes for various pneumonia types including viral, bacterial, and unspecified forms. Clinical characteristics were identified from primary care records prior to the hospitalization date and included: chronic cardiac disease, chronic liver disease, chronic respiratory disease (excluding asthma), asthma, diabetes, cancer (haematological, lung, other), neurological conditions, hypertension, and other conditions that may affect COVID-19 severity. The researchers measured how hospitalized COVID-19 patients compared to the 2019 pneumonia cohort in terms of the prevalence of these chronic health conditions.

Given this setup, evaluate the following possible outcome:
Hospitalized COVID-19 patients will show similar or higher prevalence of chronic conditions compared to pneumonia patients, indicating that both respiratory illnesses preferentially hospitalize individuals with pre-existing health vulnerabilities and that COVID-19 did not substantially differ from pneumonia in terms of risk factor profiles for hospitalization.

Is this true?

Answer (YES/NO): NO